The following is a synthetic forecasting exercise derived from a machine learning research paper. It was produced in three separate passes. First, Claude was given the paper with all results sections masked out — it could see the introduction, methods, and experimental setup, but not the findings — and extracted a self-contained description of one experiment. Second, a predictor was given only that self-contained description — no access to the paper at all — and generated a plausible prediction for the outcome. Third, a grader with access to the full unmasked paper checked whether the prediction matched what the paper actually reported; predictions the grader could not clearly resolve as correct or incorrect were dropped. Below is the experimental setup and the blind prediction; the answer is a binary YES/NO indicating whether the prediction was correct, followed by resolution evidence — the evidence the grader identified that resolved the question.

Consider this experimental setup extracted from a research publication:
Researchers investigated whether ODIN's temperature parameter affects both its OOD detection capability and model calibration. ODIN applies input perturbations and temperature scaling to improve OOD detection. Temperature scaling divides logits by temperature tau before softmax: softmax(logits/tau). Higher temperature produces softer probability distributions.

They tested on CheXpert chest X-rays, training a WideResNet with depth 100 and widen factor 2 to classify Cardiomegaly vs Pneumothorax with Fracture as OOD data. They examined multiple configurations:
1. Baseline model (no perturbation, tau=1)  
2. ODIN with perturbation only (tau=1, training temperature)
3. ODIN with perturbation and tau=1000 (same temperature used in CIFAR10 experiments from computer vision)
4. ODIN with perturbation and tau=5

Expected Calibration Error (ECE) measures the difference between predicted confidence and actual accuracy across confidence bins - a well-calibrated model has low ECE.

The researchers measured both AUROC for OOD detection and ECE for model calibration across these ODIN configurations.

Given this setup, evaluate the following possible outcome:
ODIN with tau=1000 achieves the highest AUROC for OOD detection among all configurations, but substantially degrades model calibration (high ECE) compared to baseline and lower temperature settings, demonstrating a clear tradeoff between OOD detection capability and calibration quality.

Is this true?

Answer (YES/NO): NO